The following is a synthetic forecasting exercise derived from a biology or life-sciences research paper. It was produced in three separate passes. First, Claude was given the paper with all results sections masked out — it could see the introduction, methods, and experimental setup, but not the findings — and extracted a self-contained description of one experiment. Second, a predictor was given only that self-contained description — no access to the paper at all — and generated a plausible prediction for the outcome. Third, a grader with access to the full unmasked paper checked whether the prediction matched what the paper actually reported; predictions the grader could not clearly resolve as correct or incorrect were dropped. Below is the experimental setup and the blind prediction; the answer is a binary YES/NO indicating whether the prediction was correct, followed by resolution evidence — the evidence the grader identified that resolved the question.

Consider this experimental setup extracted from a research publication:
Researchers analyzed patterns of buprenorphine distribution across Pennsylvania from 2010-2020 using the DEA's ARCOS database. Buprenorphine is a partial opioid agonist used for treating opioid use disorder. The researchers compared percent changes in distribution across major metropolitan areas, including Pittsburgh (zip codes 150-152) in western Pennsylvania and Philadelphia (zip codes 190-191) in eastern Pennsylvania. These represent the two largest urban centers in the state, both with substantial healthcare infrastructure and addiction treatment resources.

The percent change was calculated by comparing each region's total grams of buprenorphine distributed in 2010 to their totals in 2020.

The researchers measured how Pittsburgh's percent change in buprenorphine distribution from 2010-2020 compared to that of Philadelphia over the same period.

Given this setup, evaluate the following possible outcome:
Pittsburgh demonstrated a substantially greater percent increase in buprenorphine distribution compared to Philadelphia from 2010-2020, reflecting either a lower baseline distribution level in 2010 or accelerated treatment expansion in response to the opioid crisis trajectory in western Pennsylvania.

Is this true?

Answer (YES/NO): YES